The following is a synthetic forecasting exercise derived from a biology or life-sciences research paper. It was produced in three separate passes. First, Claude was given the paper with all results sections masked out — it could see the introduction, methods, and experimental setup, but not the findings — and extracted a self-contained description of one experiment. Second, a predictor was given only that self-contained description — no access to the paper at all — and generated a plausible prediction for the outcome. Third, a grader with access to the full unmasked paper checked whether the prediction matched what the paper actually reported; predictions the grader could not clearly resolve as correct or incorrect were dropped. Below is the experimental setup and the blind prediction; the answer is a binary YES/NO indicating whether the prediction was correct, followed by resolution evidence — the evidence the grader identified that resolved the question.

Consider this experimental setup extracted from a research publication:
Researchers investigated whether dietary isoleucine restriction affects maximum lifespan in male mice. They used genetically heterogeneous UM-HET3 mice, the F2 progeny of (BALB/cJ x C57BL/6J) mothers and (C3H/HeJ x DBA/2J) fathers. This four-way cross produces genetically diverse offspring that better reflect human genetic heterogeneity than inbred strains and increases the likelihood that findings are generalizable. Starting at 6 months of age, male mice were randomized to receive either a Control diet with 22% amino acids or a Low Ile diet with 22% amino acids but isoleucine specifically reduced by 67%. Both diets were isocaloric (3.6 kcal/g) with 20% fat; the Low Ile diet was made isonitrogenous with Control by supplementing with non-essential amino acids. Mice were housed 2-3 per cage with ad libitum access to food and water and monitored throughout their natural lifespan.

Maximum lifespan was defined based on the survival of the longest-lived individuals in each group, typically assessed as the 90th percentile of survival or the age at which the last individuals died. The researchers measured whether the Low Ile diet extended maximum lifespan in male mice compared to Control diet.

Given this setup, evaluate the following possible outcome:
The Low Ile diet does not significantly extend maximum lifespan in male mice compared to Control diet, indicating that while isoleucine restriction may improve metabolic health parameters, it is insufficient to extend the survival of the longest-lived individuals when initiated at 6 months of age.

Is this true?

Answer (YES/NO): NO